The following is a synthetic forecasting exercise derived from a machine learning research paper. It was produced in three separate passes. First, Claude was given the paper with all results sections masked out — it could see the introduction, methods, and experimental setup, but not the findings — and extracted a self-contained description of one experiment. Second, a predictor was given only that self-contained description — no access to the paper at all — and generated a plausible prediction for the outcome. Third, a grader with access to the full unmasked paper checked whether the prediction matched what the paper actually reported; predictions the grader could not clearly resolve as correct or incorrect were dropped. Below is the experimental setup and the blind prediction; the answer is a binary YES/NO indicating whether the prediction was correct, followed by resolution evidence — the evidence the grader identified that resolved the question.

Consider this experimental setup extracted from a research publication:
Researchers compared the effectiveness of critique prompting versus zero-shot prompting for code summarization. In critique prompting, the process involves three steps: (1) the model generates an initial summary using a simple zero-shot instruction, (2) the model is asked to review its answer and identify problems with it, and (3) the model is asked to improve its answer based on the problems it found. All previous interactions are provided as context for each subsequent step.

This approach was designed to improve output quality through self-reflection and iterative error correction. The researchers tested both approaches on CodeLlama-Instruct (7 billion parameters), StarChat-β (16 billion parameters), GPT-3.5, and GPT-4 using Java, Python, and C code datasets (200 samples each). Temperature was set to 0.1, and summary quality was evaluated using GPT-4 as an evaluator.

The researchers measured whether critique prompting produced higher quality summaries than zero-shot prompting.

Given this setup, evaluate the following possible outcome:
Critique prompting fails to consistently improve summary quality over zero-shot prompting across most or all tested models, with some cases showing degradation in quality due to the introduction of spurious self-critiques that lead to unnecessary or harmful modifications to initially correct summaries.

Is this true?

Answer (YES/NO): NO